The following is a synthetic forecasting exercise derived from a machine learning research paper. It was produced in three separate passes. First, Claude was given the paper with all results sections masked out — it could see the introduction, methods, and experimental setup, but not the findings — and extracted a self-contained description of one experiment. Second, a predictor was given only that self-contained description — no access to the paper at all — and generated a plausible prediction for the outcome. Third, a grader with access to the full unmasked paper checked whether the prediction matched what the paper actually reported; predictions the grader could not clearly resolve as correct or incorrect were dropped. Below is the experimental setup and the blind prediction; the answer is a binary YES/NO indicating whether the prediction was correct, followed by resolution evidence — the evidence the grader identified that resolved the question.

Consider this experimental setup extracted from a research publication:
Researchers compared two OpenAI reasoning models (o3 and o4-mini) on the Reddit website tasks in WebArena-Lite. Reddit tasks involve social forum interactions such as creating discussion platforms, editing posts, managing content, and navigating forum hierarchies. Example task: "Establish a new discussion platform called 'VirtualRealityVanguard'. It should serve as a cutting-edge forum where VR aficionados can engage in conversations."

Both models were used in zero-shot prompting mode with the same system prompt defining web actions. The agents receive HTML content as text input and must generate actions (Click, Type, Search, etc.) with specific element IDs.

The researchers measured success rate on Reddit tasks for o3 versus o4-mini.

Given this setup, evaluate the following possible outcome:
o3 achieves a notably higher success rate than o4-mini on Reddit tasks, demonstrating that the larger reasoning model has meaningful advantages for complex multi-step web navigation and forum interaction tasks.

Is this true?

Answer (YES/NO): NO